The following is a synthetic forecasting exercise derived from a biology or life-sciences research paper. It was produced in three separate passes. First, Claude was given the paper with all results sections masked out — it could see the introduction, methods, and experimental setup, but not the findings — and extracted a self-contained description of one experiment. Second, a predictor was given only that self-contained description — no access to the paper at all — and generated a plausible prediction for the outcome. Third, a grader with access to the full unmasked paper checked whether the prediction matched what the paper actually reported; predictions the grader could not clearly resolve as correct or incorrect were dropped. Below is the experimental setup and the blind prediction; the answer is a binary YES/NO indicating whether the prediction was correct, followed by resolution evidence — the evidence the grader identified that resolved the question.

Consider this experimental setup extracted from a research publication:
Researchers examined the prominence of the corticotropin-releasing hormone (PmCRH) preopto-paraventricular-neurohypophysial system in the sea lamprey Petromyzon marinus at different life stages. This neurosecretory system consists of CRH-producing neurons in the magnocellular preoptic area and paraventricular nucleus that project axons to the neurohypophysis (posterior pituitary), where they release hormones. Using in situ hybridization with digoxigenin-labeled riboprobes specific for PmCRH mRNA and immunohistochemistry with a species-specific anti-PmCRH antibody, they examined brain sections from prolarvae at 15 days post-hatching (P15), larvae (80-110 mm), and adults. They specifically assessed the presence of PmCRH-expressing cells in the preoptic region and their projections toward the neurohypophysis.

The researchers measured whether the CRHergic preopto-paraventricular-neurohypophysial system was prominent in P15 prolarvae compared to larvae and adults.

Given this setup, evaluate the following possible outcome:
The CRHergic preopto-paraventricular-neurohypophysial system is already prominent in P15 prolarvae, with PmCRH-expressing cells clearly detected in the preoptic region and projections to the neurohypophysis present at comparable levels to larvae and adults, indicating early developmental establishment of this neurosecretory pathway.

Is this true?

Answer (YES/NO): NO